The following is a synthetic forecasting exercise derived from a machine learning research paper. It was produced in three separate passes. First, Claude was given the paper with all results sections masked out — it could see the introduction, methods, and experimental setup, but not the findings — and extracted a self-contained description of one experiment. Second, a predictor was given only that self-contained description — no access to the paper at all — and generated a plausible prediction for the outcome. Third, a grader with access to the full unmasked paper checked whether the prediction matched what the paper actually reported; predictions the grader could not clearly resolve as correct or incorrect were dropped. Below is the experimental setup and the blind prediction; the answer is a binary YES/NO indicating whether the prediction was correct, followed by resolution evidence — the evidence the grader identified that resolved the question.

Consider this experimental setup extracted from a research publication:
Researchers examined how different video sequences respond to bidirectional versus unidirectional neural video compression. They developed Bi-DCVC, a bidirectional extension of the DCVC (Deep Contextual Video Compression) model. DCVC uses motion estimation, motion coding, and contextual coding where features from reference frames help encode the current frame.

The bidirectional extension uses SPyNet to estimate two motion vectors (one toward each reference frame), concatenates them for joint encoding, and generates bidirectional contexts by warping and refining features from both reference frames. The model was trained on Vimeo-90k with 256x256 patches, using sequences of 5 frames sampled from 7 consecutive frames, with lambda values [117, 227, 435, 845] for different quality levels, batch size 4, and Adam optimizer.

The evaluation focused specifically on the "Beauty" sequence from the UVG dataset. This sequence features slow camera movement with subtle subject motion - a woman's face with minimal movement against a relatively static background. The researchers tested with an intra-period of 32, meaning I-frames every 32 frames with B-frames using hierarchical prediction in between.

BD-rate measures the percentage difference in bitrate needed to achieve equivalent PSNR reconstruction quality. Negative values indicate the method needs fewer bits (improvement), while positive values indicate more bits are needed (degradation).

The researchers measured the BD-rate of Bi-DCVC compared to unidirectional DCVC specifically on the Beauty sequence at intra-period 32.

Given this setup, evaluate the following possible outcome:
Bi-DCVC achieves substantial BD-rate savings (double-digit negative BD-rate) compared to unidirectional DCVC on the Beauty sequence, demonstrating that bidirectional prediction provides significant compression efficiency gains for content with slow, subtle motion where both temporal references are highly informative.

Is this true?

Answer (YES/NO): NO